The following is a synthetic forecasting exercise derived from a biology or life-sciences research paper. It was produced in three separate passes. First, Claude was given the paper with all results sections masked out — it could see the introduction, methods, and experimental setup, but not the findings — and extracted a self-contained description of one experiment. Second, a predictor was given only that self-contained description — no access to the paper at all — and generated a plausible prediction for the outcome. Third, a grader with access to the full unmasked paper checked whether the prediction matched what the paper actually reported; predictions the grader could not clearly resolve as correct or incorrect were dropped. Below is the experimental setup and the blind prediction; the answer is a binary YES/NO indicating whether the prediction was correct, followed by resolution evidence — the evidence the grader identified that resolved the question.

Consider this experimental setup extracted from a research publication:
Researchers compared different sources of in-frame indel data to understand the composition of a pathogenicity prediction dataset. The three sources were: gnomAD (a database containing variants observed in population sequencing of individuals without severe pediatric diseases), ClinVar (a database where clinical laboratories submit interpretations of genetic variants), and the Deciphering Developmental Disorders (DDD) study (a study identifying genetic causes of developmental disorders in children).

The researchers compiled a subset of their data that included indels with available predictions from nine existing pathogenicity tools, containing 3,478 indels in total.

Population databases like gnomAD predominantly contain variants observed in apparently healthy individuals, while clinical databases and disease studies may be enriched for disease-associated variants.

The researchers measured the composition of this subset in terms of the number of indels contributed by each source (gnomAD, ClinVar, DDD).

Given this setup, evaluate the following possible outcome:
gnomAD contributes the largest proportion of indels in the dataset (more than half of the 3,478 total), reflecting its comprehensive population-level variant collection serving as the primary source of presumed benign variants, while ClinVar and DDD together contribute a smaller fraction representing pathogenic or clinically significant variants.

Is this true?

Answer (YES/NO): NO